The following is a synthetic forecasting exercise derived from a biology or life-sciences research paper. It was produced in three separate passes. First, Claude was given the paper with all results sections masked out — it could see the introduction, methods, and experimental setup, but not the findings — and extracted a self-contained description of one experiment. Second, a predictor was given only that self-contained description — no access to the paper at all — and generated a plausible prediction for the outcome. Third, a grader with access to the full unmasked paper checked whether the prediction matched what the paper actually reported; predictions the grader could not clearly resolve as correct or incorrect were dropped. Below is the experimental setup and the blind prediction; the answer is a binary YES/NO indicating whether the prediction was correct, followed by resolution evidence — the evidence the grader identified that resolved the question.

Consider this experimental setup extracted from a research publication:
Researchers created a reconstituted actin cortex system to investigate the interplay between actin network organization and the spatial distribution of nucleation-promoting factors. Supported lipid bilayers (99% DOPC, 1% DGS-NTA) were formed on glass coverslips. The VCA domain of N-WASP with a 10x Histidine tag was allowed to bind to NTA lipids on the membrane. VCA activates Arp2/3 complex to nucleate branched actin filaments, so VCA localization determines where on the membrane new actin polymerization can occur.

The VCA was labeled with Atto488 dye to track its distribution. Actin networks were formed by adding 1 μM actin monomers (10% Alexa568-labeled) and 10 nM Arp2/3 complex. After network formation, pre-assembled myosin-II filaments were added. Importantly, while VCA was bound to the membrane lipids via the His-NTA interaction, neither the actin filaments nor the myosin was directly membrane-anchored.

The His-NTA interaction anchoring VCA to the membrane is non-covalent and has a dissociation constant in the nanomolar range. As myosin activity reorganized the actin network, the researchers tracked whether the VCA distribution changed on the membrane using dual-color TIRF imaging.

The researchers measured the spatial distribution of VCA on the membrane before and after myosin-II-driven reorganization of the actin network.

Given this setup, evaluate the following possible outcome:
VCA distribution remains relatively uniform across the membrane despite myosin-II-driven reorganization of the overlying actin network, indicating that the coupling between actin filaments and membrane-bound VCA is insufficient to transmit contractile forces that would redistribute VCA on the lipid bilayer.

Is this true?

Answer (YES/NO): NO